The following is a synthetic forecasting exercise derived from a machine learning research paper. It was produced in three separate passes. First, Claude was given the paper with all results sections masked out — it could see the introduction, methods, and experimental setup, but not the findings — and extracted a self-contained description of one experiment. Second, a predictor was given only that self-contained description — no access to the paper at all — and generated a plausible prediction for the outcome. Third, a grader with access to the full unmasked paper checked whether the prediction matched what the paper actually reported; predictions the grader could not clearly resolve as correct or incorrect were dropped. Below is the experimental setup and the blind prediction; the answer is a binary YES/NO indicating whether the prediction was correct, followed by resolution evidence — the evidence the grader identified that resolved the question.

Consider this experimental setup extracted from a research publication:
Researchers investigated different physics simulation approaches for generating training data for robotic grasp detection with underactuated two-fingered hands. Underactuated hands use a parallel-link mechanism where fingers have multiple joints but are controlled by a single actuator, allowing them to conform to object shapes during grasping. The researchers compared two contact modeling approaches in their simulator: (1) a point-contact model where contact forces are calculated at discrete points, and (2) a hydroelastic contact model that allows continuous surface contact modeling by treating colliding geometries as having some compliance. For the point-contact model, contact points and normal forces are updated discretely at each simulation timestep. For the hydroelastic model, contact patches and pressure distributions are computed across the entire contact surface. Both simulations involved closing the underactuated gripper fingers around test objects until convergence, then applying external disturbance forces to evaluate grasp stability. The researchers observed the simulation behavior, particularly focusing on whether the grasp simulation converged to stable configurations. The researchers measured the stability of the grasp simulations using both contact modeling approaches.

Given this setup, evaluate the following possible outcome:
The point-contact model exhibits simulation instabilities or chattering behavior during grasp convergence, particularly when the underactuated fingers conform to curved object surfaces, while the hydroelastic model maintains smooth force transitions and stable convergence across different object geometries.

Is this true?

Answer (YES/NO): NO